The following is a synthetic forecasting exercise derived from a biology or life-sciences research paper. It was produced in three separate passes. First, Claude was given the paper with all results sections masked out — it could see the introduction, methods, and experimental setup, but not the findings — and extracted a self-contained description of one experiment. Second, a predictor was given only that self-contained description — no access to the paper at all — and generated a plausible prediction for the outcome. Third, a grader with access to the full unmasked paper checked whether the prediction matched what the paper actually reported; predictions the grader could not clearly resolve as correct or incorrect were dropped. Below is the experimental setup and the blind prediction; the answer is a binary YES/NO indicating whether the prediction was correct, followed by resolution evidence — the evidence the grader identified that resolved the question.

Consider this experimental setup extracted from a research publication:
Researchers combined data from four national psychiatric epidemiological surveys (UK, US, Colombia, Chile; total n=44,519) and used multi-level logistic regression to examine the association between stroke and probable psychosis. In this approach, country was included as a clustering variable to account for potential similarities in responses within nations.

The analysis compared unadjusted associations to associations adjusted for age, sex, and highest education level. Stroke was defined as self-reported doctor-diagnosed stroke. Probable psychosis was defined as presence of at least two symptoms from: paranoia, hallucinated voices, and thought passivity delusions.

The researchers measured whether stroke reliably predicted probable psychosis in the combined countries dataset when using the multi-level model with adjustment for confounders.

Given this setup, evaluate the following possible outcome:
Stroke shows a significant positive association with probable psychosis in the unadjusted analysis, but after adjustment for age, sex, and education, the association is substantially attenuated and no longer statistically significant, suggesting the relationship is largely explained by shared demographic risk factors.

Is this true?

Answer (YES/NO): NO